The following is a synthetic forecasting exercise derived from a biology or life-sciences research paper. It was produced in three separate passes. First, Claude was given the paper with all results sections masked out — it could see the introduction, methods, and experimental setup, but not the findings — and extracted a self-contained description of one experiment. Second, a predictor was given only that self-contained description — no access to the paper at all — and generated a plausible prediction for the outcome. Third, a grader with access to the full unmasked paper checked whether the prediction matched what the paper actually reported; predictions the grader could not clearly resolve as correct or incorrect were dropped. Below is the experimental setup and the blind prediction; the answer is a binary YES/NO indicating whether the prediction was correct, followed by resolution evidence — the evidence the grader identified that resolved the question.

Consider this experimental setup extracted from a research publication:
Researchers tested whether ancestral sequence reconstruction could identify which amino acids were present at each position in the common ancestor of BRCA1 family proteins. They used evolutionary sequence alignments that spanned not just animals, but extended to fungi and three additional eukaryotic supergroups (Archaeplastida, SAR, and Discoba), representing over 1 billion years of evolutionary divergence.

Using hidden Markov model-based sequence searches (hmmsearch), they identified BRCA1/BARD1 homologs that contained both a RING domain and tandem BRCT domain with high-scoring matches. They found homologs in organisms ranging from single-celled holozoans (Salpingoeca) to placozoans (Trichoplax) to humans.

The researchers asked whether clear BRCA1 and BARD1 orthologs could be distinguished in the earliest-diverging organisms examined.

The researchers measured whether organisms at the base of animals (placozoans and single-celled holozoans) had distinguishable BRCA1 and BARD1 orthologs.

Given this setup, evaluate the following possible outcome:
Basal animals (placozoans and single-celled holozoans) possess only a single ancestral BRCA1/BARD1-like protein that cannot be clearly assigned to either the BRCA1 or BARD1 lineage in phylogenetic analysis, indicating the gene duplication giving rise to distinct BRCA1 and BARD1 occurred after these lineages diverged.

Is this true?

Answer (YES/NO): NO